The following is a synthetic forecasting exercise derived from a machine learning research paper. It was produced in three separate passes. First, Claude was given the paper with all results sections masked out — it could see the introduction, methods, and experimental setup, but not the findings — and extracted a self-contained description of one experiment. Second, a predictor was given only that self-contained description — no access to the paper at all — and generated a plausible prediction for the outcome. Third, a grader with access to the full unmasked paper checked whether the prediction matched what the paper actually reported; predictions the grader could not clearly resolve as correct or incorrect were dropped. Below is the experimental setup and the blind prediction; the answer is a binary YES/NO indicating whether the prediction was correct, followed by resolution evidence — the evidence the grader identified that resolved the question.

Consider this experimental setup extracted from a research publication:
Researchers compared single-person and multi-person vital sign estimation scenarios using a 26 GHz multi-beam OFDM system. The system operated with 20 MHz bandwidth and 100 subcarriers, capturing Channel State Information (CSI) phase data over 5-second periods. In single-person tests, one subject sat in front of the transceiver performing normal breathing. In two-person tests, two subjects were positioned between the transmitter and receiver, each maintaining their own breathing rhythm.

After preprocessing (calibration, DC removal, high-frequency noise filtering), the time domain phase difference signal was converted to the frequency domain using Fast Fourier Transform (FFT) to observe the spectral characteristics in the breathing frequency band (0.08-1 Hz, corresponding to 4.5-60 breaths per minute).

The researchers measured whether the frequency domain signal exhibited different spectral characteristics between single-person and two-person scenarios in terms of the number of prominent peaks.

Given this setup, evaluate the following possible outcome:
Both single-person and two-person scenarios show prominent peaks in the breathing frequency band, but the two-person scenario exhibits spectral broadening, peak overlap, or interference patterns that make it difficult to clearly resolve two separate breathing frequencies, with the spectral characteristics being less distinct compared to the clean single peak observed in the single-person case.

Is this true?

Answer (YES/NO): NO